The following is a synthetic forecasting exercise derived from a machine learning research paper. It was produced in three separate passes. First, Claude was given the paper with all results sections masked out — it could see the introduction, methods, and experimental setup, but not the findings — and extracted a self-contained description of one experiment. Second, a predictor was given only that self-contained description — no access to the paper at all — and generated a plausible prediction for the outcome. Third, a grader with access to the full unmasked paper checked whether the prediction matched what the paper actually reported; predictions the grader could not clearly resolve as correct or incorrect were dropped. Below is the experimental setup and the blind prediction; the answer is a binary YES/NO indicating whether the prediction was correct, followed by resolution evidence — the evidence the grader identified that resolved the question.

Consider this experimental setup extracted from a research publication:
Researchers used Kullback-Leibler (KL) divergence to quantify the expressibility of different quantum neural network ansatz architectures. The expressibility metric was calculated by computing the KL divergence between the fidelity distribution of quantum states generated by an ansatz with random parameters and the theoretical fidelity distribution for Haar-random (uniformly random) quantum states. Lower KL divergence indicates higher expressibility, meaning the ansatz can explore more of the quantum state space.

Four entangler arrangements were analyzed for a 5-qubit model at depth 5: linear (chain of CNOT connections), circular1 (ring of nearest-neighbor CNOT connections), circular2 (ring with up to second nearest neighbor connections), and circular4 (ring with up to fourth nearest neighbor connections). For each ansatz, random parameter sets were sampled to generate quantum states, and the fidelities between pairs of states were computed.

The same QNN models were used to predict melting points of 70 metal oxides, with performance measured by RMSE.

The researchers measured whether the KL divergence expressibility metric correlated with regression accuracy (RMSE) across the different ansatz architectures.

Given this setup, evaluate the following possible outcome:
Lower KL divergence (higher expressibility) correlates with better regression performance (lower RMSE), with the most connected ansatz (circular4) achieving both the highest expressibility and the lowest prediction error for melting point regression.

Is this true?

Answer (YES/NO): NO